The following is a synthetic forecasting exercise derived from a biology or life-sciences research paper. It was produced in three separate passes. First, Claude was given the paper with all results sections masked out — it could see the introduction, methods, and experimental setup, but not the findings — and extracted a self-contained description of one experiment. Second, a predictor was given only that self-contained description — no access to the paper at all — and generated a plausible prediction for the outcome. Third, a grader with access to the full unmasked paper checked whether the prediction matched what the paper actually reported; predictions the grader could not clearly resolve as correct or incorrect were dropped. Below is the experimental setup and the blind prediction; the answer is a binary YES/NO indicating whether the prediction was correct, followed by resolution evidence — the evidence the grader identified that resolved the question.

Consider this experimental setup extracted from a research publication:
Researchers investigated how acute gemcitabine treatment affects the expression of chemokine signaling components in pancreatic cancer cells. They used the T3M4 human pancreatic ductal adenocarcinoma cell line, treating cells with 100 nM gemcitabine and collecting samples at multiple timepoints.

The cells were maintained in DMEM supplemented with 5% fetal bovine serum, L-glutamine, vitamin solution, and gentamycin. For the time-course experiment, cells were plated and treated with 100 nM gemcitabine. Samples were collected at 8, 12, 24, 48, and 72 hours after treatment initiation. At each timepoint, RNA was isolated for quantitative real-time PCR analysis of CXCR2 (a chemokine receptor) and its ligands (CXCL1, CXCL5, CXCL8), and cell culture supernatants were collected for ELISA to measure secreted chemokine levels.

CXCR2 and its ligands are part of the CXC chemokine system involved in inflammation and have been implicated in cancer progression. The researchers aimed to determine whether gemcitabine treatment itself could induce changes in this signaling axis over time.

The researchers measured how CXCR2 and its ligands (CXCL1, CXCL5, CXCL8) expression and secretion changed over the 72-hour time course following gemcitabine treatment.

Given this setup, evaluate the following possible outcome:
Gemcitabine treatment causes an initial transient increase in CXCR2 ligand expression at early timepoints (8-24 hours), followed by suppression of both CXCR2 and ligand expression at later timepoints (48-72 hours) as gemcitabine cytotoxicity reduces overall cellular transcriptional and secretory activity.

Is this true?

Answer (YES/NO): NO